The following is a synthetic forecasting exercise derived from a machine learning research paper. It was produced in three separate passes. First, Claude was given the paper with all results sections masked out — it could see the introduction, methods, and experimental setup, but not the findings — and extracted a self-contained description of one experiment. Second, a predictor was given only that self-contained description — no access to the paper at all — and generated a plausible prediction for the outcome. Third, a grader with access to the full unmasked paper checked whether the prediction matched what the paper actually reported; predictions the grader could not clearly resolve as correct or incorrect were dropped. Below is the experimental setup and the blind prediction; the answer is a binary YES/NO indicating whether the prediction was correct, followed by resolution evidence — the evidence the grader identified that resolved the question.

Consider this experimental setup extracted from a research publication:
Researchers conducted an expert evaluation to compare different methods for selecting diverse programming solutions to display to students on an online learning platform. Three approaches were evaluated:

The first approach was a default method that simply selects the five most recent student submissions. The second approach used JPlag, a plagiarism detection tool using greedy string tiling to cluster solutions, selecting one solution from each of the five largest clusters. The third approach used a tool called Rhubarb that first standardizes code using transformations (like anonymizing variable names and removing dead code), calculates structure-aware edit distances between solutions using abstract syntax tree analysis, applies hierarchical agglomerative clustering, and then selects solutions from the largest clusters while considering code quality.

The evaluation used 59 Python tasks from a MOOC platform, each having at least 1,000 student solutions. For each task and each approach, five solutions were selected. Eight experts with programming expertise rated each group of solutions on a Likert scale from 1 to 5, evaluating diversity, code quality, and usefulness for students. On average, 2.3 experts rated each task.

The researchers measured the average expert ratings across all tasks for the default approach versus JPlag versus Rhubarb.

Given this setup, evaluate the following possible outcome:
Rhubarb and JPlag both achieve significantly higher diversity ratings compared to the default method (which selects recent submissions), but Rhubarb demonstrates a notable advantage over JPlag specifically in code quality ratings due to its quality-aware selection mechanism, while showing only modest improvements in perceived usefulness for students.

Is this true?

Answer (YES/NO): NO